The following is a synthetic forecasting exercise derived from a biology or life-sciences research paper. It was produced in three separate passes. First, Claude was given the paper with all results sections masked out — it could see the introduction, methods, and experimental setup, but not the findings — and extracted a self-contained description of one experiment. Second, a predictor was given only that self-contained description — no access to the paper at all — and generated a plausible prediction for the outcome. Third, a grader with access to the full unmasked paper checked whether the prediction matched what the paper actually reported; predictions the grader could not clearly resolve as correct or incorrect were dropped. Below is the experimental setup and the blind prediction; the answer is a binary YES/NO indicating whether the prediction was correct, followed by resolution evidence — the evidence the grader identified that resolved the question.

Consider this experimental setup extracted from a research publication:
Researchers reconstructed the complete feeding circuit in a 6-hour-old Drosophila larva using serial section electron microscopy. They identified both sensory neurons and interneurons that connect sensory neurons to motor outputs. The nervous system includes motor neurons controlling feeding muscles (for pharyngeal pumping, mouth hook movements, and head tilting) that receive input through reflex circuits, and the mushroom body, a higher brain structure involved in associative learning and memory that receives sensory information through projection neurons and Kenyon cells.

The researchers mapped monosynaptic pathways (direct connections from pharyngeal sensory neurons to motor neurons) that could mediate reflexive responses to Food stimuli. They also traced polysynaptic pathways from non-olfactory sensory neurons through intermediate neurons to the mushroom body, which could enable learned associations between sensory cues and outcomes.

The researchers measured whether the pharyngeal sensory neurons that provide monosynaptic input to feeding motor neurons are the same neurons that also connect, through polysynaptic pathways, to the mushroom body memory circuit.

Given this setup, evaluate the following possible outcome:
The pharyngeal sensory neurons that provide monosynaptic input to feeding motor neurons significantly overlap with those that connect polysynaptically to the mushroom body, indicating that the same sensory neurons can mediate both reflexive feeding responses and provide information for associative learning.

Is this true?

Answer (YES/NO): NO